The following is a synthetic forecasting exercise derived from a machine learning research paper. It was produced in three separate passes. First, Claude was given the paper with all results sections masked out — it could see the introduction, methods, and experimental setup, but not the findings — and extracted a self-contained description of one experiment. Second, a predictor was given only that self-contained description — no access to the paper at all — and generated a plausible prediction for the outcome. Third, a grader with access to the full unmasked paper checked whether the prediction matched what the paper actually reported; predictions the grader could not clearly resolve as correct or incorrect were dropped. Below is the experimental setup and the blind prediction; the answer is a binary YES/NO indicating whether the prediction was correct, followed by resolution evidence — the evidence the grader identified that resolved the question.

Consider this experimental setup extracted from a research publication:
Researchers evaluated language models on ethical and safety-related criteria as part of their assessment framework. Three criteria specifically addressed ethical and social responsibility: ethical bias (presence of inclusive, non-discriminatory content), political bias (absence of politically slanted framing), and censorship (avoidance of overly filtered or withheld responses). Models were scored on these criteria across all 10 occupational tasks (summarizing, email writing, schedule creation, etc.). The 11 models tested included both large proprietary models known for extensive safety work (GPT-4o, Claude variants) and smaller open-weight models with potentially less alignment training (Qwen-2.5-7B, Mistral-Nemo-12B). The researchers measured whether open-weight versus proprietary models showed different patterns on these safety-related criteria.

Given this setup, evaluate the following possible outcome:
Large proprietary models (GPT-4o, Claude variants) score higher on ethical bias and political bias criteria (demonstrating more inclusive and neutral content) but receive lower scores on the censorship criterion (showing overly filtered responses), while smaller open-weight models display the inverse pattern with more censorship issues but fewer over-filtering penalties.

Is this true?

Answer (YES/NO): NO